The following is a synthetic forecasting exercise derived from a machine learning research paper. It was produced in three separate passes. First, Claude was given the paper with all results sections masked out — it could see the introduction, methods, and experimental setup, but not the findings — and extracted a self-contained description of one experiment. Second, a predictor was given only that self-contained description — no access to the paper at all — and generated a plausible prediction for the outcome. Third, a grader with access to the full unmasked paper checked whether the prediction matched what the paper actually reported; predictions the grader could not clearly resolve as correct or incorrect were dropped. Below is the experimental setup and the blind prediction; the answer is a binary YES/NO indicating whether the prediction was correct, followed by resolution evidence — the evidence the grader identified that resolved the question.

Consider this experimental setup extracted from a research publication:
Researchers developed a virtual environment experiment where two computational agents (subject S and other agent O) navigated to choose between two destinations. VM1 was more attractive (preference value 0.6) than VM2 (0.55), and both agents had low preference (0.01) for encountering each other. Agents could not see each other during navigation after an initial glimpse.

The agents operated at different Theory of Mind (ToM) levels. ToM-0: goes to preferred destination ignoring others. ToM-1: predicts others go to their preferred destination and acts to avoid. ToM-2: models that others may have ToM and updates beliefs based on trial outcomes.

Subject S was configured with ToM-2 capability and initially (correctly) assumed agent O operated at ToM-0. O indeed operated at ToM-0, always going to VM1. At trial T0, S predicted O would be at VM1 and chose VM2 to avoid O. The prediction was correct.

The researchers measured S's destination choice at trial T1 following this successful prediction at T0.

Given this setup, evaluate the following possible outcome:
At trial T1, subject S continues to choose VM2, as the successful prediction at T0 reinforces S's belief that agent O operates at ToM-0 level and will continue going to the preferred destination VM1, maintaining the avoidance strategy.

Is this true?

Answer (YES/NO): YES